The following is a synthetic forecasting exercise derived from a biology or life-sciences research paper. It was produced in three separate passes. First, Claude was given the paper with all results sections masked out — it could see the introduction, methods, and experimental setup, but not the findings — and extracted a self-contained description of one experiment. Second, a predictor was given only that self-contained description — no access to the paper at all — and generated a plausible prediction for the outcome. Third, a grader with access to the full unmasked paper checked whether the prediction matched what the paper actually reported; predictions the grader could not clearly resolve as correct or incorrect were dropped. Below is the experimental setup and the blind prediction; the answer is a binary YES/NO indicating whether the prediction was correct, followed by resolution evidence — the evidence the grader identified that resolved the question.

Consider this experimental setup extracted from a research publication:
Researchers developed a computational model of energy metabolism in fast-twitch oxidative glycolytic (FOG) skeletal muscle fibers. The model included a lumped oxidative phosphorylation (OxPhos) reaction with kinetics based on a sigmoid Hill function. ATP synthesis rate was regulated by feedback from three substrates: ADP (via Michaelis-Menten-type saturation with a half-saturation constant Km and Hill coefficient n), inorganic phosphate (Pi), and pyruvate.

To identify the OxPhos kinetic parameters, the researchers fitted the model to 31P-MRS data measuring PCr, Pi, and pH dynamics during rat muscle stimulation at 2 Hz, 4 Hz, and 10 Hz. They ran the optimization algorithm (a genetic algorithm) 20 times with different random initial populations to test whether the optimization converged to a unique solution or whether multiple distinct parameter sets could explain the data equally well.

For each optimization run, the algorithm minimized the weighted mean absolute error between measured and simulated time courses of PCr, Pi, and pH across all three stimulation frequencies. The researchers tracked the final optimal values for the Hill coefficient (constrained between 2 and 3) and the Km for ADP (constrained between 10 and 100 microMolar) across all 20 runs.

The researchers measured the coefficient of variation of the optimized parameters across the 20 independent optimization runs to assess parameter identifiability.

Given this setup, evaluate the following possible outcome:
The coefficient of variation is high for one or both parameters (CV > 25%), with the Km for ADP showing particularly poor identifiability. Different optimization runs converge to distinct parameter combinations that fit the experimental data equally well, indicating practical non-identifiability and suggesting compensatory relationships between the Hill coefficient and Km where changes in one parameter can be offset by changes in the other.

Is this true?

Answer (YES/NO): NO